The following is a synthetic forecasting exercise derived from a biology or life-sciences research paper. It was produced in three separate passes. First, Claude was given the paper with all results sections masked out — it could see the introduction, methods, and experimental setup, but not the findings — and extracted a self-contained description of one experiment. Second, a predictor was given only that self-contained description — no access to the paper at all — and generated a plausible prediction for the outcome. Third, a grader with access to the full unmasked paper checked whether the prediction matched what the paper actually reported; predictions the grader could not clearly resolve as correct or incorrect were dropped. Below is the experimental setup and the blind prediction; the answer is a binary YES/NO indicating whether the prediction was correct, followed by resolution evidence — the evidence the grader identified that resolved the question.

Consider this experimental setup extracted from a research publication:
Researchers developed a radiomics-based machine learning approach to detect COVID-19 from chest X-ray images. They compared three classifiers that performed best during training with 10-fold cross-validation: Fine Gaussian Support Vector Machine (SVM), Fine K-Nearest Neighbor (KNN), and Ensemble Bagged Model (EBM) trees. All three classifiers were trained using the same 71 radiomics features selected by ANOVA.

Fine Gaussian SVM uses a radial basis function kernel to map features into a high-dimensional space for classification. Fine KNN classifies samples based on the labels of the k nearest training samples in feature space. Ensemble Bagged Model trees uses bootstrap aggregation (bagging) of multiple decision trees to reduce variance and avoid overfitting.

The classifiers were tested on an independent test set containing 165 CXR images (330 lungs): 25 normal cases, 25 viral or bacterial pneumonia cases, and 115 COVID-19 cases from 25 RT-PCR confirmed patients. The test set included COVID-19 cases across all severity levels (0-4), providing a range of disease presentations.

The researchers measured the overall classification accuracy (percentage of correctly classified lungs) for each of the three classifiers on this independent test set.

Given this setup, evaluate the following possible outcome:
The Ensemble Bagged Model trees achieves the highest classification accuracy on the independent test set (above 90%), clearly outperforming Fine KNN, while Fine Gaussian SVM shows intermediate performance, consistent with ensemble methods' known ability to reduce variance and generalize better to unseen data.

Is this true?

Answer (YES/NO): NO